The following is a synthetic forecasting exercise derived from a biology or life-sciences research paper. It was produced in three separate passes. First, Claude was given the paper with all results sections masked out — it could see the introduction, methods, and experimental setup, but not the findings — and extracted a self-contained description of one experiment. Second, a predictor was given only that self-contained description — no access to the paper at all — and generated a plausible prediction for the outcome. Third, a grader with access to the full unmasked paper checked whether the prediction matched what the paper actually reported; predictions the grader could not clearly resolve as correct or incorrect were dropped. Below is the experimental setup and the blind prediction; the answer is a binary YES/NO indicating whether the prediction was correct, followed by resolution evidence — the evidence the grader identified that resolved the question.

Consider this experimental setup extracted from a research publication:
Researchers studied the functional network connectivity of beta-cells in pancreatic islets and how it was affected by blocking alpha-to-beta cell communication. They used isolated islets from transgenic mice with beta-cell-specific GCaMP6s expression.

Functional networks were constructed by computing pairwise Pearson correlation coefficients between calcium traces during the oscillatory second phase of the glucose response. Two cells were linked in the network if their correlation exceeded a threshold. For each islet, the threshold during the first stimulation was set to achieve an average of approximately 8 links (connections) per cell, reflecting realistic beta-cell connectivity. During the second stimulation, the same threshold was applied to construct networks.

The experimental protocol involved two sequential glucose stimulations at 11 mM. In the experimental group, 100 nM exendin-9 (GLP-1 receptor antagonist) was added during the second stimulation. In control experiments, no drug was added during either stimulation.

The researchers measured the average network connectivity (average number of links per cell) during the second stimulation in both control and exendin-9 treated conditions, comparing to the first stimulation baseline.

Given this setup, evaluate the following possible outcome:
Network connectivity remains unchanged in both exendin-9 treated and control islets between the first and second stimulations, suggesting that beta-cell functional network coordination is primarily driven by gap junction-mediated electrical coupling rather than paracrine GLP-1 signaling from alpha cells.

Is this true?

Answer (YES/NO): NO